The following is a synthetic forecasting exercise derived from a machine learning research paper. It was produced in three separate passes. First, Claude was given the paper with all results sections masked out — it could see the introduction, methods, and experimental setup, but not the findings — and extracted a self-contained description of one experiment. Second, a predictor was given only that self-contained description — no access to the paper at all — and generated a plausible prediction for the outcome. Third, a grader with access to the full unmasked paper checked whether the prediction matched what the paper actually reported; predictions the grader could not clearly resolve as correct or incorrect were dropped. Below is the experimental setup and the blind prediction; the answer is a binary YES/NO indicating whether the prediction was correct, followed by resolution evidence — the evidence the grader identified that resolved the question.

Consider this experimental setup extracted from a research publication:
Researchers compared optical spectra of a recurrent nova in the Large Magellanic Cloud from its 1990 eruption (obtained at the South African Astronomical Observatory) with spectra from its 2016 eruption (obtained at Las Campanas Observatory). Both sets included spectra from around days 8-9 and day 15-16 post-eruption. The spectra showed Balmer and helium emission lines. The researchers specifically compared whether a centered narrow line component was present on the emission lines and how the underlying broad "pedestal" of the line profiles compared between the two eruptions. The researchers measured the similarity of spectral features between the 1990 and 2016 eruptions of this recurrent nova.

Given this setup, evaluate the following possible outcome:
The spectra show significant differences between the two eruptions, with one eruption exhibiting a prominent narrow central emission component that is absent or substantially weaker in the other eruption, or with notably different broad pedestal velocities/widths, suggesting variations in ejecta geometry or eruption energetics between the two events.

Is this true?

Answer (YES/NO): NO